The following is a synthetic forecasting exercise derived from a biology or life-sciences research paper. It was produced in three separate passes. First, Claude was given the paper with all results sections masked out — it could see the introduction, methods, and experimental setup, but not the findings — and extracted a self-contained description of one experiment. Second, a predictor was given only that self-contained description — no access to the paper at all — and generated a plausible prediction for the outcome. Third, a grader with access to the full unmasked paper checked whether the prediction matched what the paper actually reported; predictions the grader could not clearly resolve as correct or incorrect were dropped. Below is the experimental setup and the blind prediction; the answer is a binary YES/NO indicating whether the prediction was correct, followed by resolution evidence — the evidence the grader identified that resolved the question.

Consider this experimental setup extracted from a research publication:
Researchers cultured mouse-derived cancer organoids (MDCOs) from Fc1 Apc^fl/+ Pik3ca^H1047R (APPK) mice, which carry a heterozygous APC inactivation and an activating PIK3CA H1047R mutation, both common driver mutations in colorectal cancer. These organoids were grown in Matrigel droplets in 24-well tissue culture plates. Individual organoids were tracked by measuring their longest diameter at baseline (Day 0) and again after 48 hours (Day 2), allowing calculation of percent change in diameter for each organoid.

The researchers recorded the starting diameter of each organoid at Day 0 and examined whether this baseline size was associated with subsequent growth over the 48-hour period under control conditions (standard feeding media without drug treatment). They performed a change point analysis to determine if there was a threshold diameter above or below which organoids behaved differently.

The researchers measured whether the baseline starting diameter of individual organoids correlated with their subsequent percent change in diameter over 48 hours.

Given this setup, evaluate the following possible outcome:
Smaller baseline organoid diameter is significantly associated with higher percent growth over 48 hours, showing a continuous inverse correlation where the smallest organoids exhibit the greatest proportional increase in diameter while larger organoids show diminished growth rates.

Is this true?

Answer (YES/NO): NO